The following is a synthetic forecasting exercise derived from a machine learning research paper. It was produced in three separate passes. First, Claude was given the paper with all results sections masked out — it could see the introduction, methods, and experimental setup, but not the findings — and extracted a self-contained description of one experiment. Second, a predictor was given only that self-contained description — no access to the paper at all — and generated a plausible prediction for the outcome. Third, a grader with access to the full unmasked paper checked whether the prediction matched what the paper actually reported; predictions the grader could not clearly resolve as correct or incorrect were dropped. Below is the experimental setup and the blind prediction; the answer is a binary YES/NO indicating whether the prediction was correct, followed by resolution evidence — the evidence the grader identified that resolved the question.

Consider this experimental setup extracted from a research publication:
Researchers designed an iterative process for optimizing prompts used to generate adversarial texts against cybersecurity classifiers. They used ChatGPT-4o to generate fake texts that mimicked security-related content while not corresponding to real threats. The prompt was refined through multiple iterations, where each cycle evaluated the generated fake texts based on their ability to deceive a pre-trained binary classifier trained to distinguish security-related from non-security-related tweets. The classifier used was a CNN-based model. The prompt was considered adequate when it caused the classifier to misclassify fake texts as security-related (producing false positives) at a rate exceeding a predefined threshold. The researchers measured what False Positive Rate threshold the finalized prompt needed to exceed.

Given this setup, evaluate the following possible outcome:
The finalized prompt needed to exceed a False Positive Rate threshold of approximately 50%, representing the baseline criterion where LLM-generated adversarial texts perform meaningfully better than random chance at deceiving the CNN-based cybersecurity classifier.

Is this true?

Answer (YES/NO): NO